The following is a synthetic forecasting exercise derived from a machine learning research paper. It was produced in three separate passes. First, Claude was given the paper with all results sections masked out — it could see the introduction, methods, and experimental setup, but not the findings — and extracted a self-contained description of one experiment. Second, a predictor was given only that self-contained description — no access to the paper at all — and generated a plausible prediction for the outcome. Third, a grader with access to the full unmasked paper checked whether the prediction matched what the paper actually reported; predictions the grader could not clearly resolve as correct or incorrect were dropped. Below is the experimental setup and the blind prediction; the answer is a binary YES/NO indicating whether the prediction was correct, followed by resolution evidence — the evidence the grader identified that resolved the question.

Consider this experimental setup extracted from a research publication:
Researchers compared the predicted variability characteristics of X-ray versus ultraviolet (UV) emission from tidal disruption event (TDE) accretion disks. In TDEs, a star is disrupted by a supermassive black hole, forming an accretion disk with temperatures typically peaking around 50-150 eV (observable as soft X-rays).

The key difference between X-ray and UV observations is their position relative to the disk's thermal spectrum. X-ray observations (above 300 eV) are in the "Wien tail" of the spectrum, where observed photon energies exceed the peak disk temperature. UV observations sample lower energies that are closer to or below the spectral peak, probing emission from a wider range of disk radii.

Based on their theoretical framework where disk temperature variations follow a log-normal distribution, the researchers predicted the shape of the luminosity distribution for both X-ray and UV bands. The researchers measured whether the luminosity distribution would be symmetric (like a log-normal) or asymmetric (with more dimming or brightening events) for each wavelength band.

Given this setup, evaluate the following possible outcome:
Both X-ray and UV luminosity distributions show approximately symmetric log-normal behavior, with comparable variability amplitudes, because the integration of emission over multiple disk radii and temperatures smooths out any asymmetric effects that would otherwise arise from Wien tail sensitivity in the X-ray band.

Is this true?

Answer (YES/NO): NO